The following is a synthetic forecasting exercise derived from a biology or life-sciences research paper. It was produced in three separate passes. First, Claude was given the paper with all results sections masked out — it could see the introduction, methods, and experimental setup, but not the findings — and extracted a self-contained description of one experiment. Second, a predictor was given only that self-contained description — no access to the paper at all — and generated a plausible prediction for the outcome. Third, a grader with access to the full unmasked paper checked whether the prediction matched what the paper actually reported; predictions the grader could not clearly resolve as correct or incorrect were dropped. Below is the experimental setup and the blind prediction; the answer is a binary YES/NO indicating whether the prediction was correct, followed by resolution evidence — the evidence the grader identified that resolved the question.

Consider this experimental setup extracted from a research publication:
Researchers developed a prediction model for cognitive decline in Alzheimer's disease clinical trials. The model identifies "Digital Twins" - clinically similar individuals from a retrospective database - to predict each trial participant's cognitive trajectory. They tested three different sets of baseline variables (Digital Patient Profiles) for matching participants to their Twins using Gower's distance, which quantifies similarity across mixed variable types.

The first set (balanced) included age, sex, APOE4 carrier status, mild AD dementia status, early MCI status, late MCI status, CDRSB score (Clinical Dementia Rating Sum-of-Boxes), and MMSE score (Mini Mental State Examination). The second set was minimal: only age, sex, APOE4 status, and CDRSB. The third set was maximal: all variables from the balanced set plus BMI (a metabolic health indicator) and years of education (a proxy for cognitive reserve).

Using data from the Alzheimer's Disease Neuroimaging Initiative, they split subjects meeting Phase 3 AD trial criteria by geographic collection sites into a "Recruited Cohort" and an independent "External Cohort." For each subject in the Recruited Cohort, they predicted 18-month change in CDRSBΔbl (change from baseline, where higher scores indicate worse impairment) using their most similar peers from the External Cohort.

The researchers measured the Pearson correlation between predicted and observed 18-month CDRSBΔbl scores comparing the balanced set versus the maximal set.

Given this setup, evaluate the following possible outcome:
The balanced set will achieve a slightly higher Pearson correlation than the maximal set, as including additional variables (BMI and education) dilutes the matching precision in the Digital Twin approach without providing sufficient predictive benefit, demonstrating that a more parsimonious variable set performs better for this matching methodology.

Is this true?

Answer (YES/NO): NO